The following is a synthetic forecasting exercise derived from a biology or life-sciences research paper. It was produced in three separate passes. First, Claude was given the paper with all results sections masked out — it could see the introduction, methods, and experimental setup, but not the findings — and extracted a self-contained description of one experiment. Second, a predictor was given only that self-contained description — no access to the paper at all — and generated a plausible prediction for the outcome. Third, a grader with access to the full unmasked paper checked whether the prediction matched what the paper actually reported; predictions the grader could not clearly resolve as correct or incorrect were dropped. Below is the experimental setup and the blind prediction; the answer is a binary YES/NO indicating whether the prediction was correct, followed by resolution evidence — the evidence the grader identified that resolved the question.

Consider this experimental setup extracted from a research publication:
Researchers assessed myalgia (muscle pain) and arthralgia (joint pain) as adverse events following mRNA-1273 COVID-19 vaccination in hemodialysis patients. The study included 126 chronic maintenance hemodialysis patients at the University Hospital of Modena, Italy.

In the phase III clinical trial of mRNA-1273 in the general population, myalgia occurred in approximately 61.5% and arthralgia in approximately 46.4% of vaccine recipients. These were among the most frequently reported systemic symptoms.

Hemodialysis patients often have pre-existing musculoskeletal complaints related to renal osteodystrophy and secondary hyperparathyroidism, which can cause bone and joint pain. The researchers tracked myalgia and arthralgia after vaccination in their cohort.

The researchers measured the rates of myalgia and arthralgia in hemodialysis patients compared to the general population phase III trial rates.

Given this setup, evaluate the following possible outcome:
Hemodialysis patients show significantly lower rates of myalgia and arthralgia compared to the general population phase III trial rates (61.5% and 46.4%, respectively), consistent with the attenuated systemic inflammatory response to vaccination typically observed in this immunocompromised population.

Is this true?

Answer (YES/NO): YES